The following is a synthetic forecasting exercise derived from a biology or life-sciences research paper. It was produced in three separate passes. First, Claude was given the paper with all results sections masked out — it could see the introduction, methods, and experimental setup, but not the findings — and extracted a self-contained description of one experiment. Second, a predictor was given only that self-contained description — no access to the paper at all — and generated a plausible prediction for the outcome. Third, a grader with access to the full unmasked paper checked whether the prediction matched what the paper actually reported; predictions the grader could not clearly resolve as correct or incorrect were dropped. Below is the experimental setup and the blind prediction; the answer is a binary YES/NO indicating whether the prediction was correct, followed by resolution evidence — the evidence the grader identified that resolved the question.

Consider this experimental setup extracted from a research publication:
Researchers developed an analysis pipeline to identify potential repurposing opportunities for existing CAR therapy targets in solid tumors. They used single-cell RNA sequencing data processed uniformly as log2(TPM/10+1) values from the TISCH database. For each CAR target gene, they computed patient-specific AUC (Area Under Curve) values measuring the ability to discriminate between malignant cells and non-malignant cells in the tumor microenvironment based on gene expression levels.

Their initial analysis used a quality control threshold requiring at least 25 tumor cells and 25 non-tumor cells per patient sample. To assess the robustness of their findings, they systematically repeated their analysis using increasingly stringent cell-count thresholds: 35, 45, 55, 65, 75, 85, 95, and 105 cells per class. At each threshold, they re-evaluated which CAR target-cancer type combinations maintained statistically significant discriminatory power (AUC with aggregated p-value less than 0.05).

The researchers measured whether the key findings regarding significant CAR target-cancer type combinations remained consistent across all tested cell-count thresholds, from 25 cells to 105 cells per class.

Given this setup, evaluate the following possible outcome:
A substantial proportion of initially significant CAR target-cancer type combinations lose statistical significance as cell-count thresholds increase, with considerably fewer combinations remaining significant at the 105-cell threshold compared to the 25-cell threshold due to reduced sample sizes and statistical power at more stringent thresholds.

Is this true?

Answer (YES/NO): NO